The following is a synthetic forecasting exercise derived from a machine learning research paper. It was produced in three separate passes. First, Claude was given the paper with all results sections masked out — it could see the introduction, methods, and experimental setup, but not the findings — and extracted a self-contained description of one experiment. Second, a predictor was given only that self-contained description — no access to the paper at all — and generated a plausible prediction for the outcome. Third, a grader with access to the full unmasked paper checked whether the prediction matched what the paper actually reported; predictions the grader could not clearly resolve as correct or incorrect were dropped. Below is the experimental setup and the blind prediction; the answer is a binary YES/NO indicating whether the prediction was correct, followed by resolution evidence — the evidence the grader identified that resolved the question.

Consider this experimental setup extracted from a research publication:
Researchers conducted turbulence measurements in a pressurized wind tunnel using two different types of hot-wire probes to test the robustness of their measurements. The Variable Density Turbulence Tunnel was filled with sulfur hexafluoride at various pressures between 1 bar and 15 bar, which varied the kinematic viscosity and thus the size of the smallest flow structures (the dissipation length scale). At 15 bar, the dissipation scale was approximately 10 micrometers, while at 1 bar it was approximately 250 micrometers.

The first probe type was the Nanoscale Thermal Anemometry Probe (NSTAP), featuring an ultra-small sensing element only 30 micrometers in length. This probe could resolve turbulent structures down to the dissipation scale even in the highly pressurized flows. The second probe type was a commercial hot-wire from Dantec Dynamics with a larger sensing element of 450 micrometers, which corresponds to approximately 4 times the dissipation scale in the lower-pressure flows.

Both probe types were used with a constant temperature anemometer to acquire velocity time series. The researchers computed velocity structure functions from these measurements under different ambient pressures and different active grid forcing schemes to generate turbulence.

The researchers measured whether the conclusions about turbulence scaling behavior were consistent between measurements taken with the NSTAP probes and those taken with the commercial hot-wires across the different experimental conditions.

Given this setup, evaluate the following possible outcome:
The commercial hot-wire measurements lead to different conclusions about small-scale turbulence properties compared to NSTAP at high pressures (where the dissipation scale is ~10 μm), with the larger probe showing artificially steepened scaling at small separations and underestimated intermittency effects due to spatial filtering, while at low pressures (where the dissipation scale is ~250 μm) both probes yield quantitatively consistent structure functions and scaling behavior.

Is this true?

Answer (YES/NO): NO